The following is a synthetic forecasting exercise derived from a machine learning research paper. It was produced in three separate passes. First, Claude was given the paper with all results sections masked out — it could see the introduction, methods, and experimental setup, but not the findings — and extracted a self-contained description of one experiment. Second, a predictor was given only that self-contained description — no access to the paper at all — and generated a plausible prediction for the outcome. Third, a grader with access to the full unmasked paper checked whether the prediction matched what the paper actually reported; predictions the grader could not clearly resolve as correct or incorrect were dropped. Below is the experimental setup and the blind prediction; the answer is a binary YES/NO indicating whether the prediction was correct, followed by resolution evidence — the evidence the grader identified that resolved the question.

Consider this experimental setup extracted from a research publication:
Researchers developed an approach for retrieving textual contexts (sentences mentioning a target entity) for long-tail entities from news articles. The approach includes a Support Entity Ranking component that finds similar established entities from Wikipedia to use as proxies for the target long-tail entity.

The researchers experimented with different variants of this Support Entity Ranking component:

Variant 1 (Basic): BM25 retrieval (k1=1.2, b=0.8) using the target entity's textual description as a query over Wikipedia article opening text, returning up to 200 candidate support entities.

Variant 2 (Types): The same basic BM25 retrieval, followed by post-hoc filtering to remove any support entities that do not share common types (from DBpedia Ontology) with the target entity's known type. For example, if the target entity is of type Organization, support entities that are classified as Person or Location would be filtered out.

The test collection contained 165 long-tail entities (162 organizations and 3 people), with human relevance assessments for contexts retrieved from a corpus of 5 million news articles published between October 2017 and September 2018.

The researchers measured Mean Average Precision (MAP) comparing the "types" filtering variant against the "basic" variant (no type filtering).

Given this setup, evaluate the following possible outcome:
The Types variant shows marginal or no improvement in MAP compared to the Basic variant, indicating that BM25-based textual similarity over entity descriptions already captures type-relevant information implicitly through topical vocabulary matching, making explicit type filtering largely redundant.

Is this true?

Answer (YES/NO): NO